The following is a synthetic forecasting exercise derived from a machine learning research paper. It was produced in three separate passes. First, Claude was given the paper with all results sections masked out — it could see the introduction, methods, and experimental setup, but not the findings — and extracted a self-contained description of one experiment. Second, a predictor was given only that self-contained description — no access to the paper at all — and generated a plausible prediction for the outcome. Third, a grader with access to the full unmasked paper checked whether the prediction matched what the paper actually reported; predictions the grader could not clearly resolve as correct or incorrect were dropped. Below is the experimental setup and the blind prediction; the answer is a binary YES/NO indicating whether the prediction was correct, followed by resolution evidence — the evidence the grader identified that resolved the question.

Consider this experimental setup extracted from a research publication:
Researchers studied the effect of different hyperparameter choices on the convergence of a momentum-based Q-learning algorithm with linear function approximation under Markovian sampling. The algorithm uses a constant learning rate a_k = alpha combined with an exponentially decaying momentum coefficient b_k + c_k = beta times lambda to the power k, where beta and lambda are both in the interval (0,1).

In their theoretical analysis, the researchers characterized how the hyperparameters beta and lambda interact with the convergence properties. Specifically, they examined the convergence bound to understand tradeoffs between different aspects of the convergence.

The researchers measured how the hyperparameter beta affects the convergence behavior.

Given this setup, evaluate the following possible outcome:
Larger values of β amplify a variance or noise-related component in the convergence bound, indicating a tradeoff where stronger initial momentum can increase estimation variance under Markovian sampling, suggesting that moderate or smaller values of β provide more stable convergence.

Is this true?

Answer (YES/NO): NO